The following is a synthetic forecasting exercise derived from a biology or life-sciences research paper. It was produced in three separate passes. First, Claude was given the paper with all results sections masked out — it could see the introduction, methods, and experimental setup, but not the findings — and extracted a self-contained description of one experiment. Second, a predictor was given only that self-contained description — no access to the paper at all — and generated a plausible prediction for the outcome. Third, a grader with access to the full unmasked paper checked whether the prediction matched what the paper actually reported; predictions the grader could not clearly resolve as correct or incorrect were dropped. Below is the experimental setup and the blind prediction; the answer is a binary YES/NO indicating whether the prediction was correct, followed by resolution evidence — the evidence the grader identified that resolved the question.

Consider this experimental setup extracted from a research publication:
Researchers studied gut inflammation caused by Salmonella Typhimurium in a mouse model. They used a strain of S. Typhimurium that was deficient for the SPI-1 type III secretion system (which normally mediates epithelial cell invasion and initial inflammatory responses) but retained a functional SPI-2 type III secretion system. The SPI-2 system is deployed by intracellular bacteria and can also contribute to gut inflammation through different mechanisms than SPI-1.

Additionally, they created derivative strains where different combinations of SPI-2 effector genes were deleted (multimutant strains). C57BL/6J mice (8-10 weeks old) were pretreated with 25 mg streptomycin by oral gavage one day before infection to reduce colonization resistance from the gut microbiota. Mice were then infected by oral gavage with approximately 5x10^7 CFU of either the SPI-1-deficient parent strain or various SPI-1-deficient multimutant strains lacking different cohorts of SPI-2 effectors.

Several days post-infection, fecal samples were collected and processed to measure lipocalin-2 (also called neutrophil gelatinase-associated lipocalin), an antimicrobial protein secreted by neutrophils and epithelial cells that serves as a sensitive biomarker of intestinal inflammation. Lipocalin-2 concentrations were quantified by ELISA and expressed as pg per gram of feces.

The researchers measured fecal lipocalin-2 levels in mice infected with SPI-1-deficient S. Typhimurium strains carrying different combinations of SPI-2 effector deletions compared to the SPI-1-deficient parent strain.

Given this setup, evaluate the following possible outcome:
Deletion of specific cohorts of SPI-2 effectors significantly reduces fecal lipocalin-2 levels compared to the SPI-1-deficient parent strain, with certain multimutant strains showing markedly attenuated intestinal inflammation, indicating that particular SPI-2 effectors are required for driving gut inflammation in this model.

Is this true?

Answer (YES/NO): YES